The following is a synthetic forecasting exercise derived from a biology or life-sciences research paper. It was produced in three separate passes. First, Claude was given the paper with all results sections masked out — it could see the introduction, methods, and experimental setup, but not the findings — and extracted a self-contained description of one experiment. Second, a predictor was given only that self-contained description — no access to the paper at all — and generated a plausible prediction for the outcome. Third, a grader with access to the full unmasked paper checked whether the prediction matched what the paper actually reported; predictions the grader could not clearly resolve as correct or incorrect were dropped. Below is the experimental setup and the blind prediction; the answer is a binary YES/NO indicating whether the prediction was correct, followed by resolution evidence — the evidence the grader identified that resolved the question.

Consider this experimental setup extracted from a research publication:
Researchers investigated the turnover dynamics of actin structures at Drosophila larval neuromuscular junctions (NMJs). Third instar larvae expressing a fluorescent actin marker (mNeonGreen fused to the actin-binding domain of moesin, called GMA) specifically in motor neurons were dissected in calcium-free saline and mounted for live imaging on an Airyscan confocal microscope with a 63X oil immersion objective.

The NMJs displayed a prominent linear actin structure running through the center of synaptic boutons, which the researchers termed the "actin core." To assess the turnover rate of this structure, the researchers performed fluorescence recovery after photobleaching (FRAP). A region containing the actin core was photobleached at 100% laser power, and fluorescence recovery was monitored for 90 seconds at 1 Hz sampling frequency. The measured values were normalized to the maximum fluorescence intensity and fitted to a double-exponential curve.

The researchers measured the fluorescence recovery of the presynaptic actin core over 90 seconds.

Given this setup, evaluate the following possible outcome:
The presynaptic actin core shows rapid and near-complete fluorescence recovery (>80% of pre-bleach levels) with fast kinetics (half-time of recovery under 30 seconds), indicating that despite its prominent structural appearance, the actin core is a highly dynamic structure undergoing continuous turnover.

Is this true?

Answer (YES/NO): NO